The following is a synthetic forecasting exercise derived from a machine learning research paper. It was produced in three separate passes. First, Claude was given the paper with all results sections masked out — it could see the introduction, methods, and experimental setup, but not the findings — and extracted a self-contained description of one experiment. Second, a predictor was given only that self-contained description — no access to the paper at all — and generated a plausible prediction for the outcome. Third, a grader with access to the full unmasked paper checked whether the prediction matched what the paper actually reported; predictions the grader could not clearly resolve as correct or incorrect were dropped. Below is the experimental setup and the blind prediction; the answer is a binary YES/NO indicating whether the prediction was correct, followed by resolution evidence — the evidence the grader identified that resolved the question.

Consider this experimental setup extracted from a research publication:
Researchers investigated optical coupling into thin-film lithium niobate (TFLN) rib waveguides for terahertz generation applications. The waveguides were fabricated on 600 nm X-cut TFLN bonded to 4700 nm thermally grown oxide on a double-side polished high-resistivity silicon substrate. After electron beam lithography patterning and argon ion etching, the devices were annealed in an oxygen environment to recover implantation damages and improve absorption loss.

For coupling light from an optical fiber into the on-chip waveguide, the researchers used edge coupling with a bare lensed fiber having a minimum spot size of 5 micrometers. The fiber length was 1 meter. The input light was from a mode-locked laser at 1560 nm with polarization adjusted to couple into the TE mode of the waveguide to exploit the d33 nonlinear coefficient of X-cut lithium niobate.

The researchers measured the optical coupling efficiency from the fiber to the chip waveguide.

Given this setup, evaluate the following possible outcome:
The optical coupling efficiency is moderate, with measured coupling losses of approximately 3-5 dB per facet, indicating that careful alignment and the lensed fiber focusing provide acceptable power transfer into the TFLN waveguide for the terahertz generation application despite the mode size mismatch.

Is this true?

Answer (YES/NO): NO